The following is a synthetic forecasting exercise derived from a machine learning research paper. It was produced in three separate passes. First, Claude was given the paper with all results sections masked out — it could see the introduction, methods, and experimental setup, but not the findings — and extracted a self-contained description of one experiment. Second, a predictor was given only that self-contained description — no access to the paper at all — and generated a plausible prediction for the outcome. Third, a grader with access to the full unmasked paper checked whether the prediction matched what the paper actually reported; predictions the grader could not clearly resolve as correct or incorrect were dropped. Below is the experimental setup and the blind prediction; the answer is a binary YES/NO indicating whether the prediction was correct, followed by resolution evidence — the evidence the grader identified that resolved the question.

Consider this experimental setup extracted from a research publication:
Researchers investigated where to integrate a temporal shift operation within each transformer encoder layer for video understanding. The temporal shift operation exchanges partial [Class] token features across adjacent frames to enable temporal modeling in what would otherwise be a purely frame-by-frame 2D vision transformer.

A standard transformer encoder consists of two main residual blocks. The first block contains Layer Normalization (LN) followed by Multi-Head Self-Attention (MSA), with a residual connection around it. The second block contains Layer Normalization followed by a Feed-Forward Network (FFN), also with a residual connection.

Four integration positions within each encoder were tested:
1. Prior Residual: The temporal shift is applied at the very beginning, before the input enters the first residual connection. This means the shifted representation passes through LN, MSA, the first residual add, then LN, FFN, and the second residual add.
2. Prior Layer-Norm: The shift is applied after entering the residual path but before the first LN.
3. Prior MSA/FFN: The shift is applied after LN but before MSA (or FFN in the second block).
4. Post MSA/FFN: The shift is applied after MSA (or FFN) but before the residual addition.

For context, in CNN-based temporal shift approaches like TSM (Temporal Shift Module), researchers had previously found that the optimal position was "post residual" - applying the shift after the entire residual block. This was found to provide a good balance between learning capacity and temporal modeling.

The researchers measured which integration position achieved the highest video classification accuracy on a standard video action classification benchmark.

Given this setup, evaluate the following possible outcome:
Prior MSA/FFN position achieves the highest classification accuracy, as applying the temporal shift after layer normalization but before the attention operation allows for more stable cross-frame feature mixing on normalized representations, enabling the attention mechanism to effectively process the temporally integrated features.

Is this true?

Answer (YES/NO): NO